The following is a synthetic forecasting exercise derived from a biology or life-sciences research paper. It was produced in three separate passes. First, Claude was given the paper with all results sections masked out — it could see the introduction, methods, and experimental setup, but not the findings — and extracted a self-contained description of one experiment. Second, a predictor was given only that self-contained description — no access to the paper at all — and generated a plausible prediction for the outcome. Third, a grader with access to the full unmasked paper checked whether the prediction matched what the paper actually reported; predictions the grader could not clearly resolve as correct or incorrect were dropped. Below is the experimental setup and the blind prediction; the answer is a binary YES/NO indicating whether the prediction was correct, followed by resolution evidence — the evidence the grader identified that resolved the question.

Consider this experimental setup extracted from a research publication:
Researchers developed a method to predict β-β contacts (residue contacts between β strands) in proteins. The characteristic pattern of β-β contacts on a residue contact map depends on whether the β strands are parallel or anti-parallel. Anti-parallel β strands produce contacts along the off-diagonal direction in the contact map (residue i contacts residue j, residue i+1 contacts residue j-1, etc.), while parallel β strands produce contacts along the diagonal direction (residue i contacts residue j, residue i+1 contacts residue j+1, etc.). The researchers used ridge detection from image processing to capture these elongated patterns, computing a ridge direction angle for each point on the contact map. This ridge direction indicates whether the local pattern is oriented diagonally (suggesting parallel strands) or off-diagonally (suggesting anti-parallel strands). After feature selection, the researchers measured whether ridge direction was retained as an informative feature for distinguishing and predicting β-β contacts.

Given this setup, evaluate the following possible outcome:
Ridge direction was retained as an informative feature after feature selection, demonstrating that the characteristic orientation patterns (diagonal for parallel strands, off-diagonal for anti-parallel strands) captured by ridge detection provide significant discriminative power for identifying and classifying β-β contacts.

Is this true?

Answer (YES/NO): YES